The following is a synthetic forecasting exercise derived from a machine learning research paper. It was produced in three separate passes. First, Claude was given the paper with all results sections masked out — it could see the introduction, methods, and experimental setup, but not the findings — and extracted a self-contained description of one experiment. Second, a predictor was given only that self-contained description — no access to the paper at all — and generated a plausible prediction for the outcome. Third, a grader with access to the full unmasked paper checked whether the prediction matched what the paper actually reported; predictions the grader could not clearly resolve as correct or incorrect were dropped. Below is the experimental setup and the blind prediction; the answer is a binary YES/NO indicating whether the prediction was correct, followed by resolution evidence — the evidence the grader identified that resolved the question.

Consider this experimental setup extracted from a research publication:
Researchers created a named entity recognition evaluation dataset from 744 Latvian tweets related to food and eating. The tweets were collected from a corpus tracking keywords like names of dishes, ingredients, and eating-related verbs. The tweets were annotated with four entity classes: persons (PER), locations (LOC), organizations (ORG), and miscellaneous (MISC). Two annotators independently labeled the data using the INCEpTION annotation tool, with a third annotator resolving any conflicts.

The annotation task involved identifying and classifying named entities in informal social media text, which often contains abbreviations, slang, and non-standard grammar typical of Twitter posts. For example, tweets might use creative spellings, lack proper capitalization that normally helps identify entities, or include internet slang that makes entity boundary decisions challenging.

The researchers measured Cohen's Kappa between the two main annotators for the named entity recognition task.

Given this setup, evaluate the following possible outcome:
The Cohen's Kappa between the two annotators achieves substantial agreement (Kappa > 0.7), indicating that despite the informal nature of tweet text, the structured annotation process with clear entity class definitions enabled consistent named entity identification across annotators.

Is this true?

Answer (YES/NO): YES